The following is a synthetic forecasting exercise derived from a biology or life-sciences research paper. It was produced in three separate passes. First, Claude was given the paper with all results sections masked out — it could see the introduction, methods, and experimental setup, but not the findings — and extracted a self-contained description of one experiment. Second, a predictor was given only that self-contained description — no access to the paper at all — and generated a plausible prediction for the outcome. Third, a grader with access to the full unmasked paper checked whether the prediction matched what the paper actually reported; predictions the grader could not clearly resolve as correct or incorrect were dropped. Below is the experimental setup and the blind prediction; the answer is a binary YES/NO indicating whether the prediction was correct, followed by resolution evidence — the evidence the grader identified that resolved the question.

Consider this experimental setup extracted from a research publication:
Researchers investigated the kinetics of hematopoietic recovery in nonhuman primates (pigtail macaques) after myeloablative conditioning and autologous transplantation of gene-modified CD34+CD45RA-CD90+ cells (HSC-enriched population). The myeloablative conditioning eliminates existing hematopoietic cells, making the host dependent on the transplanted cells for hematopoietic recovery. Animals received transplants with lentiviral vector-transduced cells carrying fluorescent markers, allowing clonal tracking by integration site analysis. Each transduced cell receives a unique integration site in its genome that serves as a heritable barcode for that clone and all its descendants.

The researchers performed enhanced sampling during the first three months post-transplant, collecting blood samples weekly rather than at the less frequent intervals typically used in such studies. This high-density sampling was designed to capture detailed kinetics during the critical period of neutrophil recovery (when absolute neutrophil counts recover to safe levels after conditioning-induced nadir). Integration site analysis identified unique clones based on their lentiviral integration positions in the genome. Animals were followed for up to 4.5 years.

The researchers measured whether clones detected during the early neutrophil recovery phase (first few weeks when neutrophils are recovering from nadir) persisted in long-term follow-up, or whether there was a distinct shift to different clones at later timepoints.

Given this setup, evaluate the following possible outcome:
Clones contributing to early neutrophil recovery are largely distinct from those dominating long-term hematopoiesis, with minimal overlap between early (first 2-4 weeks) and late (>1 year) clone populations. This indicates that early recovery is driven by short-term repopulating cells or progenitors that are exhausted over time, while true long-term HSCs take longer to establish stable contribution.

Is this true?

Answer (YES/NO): NO